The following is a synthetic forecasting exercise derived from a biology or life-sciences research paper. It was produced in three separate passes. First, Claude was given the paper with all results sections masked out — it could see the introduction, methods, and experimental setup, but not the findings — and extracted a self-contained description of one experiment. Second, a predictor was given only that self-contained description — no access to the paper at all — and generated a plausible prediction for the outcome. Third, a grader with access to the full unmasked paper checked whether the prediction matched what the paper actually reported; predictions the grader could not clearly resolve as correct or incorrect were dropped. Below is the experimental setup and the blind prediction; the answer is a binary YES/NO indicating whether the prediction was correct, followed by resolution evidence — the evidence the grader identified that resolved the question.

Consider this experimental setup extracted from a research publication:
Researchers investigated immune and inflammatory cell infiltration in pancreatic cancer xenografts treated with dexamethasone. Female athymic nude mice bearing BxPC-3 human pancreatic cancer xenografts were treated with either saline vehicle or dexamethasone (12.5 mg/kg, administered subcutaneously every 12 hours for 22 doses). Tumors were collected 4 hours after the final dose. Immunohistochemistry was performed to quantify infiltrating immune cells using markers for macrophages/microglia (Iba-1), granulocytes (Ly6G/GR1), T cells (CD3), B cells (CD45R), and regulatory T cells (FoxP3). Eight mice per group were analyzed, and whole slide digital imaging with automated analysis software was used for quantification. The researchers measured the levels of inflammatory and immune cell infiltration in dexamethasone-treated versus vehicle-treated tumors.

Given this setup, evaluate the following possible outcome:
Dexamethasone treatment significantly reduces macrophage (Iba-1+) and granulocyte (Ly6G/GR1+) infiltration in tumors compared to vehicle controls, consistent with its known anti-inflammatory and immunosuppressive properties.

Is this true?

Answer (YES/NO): YES